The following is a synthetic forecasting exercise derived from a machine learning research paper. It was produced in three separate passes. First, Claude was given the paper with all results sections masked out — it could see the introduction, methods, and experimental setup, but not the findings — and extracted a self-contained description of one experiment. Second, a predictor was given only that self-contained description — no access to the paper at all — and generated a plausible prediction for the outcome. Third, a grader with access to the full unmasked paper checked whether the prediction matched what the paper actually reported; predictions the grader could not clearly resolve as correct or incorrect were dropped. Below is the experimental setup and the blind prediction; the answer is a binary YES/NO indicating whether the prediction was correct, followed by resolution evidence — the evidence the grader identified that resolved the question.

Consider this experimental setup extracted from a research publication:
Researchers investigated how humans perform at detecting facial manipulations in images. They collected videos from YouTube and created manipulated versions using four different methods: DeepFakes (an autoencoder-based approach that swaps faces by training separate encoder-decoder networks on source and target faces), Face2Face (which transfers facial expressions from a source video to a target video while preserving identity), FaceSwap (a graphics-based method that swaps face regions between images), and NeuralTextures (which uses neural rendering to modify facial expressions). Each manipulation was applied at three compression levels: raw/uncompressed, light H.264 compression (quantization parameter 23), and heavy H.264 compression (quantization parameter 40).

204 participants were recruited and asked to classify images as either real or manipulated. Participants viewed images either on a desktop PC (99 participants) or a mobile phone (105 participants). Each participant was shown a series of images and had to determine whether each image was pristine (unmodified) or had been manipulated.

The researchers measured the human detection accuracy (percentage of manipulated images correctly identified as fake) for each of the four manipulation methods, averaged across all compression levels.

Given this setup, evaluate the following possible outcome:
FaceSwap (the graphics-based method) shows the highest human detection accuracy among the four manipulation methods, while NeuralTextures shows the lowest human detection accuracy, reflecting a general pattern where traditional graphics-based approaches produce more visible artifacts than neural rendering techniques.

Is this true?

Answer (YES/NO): NO